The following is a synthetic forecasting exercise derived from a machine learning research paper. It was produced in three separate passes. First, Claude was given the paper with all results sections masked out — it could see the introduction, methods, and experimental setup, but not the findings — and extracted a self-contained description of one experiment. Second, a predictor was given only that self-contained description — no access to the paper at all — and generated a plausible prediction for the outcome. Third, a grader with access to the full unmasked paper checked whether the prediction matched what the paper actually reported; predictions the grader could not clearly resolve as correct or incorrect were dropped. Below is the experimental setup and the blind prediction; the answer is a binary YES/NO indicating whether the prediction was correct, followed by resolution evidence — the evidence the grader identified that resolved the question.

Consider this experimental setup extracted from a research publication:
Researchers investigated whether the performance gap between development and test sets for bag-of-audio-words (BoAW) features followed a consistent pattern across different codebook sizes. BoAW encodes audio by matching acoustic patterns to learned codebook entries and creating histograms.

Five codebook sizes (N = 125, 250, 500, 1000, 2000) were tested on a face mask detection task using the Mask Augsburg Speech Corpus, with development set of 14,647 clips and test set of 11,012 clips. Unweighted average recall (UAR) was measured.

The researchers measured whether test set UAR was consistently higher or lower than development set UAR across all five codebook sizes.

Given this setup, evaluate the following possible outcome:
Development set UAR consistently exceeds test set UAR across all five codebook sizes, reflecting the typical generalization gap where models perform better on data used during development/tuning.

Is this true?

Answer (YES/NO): NO